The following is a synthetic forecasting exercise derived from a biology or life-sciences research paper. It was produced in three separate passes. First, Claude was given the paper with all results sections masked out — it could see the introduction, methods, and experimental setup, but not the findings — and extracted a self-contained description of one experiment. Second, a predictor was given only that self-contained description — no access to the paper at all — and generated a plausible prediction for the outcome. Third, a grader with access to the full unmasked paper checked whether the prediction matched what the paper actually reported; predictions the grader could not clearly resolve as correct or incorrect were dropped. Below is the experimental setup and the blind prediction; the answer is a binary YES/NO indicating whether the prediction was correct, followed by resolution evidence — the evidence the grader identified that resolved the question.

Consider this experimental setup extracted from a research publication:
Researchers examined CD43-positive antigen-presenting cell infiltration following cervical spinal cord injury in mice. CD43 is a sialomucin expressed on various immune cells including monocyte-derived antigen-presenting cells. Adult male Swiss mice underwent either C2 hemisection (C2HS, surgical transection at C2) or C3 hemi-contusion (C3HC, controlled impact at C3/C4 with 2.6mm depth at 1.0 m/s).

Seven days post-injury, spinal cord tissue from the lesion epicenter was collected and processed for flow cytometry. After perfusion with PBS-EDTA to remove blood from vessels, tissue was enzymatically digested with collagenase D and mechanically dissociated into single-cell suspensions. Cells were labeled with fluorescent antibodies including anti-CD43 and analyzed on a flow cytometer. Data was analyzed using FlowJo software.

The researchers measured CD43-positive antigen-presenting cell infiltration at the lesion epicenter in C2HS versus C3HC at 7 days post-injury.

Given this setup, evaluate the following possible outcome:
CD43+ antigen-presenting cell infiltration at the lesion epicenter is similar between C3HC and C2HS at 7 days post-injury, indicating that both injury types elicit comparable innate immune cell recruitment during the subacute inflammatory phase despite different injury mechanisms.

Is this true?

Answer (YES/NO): NO